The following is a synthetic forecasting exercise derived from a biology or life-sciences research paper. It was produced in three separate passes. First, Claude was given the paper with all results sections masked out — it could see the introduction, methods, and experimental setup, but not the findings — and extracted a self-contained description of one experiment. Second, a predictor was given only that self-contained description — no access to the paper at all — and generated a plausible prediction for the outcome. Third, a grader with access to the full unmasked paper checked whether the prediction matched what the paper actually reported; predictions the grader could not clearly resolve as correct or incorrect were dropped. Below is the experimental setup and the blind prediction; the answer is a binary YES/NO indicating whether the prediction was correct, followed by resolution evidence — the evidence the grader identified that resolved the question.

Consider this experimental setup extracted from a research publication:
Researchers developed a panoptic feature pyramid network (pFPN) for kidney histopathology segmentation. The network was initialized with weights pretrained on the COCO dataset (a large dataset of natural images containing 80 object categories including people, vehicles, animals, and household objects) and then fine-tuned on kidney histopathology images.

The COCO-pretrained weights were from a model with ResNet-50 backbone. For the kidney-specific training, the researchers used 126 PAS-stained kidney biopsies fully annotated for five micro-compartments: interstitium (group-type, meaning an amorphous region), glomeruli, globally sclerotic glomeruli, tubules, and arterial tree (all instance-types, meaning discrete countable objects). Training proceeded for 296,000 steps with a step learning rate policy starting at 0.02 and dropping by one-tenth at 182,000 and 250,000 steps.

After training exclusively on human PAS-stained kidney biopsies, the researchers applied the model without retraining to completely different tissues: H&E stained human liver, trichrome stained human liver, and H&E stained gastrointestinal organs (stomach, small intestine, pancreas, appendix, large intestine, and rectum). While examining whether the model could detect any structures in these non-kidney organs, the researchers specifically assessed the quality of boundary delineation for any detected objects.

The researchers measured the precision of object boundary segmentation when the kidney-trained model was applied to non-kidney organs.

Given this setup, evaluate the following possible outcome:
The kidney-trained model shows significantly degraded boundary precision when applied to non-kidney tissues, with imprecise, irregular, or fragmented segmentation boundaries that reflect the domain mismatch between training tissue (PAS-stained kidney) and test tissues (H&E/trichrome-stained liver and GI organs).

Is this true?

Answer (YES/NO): NO